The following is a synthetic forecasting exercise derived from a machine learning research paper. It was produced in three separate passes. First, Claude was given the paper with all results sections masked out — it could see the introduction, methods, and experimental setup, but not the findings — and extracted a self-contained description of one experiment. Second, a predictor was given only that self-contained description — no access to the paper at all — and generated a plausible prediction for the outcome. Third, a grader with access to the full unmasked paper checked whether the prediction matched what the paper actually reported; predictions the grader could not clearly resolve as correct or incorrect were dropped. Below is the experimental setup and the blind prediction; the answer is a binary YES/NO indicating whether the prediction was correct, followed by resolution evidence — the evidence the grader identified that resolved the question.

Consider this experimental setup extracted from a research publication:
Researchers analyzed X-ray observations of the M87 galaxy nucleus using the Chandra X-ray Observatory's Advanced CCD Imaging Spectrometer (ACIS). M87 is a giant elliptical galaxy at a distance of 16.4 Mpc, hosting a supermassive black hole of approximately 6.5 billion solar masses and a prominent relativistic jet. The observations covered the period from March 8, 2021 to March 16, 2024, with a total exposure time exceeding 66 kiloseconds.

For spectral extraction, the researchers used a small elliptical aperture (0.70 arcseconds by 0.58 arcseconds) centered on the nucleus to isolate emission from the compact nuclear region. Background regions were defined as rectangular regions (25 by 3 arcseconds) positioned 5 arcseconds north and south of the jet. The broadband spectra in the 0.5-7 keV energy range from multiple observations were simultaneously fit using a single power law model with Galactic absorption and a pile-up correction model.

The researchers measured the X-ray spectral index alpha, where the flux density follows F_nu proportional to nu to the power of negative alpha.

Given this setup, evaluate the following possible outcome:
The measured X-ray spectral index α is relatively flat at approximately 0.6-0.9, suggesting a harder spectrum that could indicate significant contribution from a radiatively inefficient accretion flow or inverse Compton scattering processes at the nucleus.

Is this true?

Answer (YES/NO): NO